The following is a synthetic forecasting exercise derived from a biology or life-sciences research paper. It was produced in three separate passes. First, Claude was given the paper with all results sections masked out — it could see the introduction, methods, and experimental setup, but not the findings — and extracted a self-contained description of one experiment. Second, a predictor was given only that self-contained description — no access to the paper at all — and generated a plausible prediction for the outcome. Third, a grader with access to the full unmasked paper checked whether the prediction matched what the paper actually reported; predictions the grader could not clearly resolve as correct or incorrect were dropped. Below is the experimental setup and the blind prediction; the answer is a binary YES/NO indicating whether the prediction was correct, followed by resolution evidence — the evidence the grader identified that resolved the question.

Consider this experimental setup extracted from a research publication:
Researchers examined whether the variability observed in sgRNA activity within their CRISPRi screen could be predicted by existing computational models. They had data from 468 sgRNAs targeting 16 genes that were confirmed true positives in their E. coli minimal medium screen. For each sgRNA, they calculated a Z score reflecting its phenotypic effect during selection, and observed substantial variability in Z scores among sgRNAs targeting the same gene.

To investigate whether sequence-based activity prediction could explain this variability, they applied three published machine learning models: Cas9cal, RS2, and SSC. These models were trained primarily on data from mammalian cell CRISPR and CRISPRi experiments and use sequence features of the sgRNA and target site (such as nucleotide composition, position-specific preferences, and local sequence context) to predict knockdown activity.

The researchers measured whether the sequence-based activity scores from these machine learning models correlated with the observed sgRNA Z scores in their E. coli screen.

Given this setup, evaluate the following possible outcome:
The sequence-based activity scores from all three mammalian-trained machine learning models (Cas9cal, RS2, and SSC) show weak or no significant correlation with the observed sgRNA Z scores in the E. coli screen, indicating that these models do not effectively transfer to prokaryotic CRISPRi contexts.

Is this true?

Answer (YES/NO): YES